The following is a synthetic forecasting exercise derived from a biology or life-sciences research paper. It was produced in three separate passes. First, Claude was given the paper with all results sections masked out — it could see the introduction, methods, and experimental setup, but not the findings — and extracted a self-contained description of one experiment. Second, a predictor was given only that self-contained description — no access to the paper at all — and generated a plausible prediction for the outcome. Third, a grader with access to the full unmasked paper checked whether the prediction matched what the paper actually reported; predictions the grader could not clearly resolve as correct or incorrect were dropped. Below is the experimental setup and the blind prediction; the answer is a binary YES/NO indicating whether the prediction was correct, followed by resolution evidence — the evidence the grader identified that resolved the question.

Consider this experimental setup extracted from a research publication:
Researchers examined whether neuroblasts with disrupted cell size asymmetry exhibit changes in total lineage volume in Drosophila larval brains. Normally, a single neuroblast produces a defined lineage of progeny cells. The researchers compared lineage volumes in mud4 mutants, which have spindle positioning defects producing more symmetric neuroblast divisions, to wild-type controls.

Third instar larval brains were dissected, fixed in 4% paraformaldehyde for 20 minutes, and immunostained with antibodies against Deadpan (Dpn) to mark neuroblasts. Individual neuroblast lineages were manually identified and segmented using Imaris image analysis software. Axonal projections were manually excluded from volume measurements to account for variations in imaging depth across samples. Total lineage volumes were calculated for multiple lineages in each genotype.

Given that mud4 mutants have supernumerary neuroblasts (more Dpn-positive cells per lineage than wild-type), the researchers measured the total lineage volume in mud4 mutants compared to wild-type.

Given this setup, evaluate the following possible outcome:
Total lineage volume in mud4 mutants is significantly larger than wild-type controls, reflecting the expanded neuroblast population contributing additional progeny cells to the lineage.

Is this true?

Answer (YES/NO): NO